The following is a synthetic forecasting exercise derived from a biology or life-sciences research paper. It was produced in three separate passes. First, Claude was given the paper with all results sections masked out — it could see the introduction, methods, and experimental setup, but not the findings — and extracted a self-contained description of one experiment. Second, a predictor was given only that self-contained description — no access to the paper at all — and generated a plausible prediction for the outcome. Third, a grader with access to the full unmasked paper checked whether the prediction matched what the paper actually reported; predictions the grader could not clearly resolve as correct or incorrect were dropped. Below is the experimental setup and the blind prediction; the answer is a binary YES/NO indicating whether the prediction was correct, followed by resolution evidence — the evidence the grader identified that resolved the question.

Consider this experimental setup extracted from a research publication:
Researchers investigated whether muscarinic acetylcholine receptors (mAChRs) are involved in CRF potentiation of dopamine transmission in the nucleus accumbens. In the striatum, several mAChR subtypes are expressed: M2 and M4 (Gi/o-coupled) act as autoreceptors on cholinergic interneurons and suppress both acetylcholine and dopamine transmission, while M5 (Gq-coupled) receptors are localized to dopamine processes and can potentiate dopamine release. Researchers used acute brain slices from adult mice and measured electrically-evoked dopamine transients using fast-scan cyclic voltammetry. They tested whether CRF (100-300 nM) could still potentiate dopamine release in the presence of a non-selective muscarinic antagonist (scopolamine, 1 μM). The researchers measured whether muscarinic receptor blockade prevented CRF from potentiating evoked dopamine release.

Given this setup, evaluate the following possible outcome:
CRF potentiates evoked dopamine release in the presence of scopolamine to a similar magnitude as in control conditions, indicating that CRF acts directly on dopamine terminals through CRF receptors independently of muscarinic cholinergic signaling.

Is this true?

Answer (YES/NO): NO